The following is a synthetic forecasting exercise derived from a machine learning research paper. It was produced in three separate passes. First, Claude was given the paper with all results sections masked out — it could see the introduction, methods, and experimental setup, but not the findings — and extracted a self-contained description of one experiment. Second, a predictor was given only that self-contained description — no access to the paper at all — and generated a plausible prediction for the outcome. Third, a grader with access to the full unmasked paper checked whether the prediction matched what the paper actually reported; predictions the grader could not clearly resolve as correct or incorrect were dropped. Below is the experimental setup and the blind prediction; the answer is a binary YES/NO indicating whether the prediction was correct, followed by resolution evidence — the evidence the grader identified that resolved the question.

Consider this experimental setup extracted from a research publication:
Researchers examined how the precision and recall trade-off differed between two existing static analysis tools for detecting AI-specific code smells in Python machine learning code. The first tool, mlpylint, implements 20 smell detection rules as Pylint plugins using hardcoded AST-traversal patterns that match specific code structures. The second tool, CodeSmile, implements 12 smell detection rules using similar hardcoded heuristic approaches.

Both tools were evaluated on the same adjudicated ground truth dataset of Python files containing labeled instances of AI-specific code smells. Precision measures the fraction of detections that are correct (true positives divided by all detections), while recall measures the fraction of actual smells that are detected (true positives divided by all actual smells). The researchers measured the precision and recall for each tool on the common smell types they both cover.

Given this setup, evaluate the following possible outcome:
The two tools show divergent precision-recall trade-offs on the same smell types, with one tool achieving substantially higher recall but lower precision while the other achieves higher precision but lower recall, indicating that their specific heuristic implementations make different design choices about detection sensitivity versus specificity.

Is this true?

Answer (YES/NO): YES